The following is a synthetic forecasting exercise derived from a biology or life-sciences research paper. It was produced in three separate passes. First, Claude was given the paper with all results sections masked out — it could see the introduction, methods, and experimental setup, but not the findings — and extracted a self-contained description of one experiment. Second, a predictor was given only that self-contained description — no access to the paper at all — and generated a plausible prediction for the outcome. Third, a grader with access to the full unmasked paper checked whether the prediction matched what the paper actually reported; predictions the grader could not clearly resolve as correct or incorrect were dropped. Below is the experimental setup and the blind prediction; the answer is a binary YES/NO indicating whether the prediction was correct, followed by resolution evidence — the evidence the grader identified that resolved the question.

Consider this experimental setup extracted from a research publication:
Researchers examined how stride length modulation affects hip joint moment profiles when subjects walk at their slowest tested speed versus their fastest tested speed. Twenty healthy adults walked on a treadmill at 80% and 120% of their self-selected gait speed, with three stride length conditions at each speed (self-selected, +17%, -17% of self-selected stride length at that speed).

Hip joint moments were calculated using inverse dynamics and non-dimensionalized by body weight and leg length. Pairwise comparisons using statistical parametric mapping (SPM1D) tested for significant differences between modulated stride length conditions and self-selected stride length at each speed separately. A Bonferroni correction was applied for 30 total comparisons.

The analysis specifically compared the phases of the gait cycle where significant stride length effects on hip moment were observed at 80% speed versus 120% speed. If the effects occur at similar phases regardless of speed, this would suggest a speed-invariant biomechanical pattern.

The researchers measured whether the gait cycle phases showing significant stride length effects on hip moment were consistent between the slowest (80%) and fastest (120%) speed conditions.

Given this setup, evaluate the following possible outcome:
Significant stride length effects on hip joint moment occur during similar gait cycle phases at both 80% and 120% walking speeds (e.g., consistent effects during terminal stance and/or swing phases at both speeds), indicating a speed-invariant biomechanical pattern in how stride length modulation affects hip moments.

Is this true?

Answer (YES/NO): NO